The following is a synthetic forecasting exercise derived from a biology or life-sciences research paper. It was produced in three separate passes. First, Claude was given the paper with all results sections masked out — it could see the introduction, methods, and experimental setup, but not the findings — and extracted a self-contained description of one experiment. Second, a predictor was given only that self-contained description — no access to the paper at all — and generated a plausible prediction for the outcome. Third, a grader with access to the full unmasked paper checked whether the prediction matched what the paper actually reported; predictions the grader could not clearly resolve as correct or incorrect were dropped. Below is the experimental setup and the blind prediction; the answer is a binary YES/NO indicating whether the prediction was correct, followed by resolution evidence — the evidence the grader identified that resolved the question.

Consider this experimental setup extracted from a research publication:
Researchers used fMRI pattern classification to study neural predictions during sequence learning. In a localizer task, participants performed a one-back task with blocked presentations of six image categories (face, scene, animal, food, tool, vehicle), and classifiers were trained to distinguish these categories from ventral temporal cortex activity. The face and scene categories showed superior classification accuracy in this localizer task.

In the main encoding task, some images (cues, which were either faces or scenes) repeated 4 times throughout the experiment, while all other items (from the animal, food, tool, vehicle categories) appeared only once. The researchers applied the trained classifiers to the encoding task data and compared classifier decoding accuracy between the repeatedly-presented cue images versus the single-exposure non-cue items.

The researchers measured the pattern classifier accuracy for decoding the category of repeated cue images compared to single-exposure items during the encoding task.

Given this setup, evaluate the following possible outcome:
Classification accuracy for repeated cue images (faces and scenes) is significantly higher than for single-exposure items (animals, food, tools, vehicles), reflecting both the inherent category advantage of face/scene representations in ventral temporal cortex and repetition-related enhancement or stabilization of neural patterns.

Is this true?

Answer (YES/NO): NO